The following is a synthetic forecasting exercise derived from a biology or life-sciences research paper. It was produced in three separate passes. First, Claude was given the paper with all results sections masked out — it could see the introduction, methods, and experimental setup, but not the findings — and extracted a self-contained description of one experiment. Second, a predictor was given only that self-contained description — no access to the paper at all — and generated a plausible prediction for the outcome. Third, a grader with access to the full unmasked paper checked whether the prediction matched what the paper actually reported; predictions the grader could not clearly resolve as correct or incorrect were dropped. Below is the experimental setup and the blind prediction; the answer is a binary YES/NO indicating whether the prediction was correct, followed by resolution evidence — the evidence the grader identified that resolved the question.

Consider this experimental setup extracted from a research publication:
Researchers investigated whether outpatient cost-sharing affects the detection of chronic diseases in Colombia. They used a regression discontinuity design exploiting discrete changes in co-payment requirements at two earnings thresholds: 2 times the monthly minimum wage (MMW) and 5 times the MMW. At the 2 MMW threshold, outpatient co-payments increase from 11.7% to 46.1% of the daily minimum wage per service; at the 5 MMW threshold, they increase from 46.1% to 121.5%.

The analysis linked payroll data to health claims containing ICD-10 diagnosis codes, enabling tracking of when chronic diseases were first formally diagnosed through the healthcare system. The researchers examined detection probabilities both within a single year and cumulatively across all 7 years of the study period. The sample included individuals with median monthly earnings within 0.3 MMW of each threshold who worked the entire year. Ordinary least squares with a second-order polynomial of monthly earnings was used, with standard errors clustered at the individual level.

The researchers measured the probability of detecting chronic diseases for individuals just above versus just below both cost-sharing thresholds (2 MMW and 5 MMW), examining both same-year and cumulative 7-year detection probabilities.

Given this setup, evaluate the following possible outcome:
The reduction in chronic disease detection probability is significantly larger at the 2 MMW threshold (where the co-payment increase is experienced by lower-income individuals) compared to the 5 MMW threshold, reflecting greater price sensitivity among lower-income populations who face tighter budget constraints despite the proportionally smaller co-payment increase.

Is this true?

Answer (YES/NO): YES